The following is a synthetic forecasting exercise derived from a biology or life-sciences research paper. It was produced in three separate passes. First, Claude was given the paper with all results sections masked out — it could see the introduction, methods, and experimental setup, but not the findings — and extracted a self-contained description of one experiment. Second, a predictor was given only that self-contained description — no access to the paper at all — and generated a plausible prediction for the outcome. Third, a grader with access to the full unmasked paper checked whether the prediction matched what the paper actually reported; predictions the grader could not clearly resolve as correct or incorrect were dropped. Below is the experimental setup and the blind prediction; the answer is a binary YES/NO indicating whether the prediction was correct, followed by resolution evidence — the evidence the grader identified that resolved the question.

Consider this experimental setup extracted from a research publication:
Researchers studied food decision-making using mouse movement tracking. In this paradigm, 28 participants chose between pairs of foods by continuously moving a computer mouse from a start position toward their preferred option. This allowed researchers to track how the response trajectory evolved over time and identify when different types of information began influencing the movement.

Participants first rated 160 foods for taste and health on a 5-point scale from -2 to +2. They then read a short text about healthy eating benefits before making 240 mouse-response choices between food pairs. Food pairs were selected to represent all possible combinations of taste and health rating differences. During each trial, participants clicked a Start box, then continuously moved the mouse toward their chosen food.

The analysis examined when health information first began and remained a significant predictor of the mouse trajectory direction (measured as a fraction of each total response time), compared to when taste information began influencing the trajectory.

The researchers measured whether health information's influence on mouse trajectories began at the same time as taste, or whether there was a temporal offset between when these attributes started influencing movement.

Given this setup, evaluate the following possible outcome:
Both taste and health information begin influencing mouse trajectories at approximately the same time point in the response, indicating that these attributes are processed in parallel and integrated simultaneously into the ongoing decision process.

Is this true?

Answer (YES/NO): NO